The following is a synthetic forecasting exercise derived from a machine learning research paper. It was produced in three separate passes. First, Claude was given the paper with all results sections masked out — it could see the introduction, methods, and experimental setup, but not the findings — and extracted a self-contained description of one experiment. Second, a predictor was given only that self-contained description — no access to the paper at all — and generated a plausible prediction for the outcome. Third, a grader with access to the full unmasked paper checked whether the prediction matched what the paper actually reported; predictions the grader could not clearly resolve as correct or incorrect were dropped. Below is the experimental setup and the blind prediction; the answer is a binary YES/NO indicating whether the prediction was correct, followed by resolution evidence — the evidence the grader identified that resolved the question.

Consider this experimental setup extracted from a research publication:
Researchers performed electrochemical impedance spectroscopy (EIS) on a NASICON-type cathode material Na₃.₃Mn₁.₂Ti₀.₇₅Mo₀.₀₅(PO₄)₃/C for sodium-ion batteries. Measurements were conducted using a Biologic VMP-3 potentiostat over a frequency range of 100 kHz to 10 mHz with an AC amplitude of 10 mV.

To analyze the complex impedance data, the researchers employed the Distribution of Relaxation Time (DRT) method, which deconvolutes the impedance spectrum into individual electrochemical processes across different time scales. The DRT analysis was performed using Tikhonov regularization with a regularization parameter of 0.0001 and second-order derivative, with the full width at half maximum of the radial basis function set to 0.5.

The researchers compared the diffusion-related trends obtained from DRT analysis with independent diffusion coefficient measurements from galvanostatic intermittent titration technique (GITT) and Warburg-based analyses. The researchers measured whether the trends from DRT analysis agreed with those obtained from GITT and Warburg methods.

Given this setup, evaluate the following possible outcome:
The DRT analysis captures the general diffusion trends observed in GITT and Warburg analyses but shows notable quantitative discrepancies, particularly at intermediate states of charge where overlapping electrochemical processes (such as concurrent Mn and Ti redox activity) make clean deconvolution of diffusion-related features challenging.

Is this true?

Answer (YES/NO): NO